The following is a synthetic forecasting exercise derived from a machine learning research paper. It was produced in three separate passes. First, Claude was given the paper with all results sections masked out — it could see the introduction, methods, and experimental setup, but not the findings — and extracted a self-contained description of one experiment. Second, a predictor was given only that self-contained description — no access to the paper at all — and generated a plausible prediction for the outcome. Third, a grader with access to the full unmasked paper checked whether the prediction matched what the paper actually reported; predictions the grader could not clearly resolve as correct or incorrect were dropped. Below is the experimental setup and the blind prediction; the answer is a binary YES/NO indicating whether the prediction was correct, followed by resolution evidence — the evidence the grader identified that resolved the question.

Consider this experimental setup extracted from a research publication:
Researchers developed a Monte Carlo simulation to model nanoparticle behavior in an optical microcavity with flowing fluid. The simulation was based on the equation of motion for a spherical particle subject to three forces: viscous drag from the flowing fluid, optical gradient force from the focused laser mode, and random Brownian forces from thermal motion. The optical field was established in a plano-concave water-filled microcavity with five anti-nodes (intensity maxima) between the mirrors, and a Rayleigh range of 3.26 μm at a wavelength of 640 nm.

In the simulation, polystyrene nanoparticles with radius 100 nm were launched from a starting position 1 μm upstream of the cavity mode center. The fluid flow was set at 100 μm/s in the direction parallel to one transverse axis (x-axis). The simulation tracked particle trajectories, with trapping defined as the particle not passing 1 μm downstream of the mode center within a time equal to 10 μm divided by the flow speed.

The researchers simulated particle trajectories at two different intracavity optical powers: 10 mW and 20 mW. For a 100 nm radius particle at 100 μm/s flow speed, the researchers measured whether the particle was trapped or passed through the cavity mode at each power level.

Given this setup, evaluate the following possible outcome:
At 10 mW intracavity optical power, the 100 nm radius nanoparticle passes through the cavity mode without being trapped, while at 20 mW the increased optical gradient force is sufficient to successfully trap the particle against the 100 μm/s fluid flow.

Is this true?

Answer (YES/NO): YES